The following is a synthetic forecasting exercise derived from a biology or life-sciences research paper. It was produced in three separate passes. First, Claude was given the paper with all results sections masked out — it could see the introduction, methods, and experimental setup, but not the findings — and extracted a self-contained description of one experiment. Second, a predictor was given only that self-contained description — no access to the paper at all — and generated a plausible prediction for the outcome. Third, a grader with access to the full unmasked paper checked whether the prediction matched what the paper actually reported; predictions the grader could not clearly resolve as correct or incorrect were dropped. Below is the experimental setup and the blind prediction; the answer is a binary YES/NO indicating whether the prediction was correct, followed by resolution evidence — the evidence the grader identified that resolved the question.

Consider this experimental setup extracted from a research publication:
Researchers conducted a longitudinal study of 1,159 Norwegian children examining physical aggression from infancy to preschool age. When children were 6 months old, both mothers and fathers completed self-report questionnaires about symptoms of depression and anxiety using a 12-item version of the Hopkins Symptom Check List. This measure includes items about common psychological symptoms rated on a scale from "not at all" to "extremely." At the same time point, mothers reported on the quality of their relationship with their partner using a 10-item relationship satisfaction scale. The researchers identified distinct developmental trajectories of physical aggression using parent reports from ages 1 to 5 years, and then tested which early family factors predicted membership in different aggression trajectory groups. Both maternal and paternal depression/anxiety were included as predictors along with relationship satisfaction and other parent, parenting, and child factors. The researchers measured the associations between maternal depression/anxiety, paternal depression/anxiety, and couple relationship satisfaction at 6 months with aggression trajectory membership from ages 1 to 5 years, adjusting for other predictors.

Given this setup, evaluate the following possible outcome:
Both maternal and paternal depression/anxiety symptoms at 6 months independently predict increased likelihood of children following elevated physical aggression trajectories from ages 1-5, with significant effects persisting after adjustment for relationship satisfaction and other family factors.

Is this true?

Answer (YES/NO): NO